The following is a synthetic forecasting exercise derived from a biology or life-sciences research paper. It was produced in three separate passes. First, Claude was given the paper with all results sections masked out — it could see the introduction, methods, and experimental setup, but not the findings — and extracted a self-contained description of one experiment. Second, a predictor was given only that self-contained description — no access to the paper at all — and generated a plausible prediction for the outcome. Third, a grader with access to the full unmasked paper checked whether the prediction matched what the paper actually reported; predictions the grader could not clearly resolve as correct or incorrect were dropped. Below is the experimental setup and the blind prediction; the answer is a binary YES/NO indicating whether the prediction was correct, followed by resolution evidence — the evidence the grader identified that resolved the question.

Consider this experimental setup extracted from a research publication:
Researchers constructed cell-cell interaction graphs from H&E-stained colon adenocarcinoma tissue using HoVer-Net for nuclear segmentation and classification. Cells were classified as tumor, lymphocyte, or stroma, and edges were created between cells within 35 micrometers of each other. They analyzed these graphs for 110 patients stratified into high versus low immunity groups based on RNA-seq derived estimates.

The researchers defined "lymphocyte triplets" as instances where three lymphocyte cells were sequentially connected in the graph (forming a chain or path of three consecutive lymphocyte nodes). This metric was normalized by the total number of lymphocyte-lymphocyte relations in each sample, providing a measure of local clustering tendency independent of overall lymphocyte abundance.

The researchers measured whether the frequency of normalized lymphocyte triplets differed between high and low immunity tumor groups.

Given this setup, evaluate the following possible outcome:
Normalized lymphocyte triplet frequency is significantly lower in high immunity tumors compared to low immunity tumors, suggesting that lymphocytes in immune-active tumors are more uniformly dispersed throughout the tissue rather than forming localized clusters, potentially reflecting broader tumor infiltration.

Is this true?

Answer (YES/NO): YES